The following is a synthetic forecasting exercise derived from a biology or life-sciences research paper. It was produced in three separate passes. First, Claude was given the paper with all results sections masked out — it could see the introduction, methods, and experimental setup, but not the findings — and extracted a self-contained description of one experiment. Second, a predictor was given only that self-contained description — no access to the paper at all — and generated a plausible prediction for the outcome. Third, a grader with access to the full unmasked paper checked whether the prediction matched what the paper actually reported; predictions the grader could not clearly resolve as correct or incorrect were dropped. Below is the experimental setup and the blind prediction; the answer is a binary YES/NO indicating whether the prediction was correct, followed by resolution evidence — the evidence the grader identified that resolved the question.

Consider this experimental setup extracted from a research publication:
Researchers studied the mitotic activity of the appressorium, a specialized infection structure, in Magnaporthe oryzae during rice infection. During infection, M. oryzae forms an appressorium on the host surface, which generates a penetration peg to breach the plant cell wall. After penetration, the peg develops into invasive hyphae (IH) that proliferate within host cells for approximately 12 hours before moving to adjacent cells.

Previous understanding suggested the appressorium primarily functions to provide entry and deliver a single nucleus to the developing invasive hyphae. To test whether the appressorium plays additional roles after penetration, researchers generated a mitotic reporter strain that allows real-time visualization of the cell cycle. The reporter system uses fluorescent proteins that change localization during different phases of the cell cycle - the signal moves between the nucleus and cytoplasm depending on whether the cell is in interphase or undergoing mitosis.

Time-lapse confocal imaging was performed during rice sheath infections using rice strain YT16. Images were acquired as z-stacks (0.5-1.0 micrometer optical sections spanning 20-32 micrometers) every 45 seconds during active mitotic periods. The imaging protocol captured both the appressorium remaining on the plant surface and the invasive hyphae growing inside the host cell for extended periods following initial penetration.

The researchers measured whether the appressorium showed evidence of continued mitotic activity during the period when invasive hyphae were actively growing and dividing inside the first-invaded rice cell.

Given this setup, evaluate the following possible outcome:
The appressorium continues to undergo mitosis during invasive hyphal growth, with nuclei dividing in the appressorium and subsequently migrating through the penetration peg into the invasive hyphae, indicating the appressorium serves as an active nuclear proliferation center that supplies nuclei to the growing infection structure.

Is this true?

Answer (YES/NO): YES